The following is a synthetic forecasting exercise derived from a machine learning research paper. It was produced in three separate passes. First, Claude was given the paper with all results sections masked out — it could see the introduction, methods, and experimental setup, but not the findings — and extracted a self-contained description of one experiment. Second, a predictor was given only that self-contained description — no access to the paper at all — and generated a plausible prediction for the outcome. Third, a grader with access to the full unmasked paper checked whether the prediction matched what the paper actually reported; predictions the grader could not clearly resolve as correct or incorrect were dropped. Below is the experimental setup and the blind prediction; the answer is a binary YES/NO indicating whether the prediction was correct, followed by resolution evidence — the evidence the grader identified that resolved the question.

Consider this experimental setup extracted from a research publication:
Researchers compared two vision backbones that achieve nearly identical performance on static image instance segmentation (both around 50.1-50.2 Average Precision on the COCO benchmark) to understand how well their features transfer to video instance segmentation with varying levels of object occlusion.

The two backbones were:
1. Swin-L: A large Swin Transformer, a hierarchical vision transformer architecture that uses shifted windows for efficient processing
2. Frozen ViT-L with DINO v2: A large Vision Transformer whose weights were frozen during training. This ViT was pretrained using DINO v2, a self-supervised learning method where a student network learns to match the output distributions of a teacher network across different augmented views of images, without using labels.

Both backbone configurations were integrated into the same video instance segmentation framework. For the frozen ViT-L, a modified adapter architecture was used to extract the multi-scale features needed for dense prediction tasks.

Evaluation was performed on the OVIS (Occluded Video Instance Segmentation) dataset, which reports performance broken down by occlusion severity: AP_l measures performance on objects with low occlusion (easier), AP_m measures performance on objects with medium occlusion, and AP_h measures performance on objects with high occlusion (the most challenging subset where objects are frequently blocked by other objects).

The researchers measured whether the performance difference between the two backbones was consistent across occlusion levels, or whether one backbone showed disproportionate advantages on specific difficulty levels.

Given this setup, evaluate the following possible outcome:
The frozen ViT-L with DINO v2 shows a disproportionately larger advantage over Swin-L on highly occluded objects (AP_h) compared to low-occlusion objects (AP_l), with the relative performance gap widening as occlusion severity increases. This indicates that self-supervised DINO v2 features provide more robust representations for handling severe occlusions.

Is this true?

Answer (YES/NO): YES